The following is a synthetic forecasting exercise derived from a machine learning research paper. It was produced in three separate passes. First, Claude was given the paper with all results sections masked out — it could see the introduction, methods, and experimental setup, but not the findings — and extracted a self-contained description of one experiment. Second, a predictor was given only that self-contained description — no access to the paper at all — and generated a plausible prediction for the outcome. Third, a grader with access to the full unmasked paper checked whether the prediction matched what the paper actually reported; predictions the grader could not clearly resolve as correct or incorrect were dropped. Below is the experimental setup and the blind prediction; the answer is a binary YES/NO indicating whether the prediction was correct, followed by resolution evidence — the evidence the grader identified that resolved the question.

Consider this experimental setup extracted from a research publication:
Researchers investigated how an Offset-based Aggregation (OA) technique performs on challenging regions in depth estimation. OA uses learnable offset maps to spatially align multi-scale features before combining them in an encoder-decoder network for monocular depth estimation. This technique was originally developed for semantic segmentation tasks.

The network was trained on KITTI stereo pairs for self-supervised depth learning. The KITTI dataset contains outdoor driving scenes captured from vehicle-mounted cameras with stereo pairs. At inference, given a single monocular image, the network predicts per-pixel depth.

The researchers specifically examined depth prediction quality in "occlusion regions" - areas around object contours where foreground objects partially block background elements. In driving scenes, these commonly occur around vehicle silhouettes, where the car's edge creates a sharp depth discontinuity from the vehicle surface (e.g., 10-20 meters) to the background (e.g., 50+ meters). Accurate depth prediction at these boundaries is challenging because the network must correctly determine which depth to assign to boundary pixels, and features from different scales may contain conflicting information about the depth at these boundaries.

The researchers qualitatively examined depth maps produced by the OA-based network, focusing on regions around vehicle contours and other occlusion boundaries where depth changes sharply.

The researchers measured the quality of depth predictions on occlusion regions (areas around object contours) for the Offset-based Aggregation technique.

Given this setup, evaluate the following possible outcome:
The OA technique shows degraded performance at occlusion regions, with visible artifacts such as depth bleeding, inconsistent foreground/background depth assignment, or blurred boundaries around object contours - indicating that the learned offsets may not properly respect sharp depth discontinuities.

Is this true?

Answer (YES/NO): YES